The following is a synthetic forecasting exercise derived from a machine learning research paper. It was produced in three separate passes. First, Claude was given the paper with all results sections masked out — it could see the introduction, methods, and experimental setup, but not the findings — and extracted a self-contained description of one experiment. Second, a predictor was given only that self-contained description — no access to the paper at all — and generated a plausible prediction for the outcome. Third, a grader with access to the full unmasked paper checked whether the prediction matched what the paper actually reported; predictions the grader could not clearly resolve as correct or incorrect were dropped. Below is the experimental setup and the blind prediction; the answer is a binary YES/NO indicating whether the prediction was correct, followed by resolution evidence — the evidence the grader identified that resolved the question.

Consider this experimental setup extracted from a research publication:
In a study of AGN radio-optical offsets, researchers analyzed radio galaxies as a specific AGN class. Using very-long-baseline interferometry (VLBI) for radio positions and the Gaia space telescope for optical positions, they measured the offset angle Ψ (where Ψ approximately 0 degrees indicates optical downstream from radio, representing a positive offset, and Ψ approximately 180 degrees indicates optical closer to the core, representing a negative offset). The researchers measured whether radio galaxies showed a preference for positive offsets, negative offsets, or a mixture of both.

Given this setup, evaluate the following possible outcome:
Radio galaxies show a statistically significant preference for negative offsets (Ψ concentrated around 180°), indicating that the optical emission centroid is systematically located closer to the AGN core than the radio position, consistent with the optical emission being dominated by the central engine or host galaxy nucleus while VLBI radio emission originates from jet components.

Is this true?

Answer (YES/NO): NO